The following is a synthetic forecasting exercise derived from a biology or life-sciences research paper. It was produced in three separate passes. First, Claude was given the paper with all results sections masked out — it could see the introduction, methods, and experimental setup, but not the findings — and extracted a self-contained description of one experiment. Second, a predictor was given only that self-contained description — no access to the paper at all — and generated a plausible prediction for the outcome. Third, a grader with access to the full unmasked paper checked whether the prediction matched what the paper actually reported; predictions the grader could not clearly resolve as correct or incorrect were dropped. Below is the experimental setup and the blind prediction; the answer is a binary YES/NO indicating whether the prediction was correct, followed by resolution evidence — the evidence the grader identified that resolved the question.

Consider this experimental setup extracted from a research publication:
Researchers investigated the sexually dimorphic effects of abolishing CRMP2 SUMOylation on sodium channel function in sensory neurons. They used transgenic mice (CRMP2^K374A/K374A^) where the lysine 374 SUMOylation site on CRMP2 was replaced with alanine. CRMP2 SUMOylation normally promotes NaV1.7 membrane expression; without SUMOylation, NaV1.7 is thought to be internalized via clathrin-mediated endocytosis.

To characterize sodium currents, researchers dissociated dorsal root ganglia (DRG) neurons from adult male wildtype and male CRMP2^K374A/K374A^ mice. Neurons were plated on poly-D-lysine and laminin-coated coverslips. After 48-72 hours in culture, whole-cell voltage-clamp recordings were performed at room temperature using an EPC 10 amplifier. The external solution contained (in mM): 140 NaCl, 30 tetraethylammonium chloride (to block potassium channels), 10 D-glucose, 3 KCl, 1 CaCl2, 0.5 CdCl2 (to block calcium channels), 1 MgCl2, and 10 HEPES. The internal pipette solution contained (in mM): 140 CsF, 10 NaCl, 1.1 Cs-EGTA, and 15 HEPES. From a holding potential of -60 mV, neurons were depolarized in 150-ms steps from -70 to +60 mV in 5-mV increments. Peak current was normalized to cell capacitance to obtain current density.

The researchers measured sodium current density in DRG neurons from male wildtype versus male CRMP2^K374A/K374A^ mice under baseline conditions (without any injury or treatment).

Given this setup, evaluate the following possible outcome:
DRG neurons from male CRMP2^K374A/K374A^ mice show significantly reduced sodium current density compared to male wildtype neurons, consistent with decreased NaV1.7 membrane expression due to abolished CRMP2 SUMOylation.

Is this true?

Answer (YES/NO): NO